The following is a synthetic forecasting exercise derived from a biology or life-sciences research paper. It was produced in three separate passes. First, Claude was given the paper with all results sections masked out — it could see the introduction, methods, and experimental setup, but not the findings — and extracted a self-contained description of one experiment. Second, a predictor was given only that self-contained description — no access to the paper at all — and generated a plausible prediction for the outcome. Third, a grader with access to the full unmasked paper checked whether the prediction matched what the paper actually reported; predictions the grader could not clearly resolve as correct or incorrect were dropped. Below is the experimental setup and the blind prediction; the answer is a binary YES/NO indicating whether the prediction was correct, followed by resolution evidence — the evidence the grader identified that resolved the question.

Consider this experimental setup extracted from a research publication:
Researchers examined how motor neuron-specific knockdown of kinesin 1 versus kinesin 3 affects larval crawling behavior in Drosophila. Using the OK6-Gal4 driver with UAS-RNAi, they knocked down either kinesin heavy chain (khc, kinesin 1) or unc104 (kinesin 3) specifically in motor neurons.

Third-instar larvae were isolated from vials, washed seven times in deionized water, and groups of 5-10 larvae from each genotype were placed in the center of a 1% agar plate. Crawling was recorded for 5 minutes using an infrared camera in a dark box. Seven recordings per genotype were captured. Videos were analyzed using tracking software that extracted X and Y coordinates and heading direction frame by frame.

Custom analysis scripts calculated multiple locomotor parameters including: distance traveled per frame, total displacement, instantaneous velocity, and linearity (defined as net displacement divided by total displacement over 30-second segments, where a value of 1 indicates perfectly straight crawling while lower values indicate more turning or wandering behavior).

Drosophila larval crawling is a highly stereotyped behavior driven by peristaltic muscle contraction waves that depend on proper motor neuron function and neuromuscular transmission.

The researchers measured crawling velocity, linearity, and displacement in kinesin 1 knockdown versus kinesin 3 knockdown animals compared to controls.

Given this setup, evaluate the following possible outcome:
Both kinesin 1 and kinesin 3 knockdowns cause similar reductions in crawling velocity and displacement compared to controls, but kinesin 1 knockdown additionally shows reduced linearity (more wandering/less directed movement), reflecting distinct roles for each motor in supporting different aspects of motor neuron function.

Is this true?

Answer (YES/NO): NO